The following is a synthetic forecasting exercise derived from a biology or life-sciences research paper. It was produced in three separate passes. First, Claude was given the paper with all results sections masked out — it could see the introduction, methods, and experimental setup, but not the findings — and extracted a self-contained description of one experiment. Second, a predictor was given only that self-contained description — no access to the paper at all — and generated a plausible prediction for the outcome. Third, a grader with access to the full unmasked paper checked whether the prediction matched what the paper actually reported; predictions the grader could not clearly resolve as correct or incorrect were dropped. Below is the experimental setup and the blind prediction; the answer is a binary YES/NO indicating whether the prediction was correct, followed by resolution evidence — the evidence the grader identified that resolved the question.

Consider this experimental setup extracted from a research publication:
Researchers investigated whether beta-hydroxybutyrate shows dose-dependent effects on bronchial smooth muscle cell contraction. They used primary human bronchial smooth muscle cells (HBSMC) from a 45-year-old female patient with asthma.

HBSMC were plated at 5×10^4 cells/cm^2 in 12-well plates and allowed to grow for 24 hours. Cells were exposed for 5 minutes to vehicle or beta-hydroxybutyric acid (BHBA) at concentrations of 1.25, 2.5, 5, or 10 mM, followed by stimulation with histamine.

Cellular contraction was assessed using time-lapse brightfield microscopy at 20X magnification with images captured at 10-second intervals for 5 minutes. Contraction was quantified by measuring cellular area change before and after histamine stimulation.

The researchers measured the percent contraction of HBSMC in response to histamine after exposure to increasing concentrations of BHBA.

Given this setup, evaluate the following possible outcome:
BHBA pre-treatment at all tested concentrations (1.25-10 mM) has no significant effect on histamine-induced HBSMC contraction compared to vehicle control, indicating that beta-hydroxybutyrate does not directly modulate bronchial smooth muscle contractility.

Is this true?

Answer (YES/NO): NO